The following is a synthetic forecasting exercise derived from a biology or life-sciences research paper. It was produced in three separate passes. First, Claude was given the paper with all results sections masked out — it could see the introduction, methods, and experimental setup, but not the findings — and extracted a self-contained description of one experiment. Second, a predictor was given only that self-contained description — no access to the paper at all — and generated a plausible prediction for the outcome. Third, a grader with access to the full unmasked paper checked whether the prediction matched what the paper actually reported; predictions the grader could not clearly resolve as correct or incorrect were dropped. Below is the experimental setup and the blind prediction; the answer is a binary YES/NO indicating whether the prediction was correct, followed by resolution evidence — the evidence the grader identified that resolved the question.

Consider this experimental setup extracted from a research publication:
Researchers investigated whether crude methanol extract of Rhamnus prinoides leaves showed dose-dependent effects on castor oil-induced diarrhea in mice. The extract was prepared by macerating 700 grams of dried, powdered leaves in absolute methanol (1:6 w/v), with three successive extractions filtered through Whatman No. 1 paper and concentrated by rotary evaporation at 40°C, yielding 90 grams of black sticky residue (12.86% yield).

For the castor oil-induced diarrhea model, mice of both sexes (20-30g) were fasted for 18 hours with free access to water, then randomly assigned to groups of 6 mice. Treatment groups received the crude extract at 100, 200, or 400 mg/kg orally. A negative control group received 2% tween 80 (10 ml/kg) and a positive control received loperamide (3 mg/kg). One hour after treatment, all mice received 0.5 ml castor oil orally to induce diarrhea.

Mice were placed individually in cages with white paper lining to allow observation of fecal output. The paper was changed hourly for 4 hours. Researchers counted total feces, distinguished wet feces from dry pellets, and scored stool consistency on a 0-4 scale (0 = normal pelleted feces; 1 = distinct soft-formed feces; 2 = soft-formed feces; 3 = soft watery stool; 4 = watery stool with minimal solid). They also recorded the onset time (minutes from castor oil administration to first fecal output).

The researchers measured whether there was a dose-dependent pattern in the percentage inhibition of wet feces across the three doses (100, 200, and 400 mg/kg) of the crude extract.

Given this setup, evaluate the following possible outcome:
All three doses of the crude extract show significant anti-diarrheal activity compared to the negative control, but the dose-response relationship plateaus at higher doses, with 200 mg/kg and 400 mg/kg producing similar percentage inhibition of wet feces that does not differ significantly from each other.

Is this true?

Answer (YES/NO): NO